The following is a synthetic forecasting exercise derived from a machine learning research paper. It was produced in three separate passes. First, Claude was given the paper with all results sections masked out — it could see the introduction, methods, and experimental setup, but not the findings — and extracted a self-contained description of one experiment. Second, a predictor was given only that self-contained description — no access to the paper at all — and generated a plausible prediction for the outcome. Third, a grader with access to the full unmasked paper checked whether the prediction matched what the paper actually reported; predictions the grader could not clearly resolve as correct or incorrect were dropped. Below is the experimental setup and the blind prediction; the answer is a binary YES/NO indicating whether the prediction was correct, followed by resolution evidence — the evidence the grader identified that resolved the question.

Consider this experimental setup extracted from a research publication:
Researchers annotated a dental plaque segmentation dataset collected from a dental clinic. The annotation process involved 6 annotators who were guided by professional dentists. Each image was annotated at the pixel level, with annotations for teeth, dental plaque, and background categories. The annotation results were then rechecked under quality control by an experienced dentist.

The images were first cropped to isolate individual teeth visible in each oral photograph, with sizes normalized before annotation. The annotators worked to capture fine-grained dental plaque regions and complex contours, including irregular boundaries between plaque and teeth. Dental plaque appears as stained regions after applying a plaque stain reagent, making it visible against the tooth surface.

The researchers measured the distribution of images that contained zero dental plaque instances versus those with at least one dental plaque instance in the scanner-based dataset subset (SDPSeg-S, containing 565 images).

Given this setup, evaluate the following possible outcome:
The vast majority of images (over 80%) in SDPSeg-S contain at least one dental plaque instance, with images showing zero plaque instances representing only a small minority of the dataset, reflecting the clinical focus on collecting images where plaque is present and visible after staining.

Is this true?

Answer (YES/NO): NO